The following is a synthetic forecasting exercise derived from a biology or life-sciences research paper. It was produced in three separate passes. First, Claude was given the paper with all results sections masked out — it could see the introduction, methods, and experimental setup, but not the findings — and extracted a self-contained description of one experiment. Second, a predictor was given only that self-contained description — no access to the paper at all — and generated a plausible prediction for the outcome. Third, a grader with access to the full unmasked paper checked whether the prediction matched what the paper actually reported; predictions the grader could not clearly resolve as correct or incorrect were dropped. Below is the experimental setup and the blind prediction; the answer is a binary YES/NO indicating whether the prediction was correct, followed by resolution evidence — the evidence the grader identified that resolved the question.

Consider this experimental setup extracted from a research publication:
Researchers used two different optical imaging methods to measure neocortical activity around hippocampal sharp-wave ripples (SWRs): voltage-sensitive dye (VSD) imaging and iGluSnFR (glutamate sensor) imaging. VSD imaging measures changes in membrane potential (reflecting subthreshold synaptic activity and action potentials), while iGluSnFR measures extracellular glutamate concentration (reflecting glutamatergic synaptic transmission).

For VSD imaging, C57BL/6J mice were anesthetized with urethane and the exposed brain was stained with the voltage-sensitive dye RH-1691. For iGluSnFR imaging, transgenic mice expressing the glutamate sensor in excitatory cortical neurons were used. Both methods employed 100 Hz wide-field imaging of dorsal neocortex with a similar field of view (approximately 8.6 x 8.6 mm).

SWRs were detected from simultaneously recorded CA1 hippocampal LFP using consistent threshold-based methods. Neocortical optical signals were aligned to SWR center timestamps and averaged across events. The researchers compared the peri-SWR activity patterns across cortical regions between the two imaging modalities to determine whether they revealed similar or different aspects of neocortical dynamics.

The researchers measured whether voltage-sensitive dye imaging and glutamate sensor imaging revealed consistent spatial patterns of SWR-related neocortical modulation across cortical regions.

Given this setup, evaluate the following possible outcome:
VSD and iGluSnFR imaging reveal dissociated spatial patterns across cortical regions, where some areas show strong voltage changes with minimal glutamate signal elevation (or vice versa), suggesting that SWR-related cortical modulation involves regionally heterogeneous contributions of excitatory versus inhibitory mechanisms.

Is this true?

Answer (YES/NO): NO